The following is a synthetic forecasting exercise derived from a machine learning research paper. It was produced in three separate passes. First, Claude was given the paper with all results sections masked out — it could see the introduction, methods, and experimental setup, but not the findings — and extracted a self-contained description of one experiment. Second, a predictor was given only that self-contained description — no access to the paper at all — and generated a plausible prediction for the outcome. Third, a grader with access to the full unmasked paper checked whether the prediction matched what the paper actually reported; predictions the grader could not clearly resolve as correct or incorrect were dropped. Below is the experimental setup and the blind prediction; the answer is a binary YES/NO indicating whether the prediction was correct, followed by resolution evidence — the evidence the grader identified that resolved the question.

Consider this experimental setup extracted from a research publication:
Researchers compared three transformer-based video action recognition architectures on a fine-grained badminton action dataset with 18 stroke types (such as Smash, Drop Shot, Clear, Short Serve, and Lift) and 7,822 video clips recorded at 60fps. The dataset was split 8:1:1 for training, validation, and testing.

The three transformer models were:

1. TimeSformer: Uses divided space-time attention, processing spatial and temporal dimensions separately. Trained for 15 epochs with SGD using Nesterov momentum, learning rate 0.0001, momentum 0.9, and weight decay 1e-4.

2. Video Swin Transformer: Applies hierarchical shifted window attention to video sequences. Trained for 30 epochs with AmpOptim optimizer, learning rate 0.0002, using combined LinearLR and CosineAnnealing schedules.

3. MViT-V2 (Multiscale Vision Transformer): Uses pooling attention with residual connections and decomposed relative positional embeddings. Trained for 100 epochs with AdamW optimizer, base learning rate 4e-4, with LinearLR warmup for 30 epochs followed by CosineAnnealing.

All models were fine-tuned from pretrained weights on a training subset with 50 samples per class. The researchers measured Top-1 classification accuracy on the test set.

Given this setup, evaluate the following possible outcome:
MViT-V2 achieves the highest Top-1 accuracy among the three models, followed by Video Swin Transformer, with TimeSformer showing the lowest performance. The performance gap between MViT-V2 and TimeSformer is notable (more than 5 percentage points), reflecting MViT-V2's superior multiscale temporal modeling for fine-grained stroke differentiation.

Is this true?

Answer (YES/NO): NO